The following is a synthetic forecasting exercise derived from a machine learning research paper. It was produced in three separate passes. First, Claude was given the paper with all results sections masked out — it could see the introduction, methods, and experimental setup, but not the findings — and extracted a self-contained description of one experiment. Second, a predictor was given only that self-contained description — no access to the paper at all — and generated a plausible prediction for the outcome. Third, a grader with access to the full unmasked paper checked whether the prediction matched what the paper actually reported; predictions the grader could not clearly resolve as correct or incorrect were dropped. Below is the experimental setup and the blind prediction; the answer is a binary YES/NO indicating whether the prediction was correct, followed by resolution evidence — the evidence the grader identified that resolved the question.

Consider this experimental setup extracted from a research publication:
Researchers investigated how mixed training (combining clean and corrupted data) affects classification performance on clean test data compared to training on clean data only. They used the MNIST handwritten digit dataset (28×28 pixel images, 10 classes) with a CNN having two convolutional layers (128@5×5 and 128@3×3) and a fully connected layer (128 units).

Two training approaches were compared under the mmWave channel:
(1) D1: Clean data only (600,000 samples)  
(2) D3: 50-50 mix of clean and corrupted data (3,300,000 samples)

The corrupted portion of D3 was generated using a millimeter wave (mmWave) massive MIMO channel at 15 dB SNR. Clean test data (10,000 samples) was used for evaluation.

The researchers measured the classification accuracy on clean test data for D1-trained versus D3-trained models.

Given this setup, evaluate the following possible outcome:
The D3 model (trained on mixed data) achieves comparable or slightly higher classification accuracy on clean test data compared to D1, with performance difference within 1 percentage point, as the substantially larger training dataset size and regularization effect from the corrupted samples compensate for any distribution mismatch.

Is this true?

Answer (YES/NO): NO